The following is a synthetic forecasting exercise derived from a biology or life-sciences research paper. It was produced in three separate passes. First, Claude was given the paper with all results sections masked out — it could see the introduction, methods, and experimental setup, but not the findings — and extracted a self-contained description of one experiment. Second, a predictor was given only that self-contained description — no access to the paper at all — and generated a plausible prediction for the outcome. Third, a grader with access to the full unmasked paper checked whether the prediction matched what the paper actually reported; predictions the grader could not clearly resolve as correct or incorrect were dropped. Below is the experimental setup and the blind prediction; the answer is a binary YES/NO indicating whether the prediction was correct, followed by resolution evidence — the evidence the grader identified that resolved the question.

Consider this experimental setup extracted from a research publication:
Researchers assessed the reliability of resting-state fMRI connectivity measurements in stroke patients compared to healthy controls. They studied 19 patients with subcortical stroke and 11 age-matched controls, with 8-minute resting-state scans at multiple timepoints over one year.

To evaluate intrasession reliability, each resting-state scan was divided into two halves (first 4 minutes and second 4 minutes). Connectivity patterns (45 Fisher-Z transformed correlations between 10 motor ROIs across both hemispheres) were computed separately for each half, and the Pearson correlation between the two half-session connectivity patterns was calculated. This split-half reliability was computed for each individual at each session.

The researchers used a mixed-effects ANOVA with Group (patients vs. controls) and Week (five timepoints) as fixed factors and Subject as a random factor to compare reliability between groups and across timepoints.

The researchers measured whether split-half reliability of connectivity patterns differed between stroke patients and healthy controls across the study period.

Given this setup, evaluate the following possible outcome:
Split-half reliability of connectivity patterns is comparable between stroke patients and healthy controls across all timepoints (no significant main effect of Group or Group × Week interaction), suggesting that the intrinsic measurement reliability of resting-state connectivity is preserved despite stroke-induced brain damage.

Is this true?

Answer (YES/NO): YES